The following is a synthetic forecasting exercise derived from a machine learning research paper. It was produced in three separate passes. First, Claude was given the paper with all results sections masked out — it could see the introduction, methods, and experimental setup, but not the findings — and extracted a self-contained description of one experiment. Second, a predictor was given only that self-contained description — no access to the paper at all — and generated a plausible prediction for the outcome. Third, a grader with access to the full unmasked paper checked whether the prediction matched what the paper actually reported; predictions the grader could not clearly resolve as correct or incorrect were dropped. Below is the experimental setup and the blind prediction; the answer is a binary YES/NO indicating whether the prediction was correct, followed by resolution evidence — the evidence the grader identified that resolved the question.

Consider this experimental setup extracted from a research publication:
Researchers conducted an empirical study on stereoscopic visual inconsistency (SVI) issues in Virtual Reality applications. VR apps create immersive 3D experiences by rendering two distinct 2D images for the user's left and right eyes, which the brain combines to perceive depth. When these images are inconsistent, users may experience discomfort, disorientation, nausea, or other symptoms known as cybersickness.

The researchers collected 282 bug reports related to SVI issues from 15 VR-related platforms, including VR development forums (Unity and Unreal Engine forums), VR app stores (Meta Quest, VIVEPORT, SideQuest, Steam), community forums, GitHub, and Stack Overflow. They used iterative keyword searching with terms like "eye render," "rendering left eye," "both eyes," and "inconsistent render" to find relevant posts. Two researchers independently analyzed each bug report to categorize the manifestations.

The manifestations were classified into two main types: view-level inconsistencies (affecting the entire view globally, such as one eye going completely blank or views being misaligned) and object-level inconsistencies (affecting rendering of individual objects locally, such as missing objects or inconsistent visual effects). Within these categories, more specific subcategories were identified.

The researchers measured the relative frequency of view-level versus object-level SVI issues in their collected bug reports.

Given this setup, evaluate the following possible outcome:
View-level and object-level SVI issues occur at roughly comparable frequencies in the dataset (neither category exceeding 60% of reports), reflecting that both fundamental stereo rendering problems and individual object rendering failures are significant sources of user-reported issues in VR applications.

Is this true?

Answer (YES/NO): NO